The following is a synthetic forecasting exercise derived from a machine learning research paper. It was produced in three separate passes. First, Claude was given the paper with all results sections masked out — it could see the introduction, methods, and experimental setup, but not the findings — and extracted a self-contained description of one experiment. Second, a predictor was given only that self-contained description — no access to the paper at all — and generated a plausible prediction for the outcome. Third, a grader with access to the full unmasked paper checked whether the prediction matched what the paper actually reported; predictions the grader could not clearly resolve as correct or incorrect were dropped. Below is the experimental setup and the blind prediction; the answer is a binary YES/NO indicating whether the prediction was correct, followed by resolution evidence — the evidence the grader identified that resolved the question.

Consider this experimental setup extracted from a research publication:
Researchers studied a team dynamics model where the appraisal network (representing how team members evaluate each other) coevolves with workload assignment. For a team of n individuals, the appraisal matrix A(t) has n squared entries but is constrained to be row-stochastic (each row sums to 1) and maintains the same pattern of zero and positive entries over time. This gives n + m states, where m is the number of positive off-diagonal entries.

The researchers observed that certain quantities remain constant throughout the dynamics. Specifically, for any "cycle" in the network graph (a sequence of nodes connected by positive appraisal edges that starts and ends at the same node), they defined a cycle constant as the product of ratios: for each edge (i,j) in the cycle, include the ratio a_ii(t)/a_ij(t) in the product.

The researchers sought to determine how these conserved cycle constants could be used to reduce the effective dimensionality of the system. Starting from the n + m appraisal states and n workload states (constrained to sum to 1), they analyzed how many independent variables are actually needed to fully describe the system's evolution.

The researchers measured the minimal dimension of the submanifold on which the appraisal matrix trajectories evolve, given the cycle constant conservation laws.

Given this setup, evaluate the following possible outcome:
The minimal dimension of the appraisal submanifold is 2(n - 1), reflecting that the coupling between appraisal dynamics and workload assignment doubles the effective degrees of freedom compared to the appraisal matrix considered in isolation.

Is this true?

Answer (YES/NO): NO